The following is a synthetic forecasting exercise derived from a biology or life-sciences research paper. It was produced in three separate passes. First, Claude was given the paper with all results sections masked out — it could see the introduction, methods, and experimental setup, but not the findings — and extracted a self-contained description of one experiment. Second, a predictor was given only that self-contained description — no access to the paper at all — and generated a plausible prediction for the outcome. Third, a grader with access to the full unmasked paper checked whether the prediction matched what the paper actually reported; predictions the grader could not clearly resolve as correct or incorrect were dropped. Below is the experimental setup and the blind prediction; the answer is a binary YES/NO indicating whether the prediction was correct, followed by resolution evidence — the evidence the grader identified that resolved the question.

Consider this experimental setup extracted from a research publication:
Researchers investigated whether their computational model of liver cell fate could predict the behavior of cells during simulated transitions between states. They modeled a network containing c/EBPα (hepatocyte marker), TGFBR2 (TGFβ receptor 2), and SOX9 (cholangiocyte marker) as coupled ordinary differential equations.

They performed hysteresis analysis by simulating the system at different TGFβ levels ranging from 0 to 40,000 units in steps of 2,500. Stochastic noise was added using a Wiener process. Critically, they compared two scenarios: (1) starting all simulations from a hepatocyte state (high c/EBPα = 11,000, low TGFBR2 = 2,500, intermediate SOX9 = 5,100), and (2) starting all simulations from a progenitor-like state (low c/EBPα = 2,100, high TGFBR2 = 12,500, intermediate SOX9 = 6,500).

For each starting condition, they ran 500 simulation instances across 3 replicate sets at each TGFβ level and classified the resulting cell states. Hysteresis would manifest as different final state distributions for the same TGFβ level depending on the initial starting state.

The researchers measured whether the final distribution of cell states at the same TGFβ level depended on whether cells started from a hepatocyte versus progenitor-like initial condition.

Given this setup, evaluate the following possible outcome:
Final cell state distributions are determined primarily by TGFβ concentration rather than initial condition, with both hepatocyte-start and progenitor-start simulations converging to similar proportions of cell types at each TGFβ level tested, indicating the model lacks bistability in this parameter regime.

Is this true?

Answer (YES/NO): NO